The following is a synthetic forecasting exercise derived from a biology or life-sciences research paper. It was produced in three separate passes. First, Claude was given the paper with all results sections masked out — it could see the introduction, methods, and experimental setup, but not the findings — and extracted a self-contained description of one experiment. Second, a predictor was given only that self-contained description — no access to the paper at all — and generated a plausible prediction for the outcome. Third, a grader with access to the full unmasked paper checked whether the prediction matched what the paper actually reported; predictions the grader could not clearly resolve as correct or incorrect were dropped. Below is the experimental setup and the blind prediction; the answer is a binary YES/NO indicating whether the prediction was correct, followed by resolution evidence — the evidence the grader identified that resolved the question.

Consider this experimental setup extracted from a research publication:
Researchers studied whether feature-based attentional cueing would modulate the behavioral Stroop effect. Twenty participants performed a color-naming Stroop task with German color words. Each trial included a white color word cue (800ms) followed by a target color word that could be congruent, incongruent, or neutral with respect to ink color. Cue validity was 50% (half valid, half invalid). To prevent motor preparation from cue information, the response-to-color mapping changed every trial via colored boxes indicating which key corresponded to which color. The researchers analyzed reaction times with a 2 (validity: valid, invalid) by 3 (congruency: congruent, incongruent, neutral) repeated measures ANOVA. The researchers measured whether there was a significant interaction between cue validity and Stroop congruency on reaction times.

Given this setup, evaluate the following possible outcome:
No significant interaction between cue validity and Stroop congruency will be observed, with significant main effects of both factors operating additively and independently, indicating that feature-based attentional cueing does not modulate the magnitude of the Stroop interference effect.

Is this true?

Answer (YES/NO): YES